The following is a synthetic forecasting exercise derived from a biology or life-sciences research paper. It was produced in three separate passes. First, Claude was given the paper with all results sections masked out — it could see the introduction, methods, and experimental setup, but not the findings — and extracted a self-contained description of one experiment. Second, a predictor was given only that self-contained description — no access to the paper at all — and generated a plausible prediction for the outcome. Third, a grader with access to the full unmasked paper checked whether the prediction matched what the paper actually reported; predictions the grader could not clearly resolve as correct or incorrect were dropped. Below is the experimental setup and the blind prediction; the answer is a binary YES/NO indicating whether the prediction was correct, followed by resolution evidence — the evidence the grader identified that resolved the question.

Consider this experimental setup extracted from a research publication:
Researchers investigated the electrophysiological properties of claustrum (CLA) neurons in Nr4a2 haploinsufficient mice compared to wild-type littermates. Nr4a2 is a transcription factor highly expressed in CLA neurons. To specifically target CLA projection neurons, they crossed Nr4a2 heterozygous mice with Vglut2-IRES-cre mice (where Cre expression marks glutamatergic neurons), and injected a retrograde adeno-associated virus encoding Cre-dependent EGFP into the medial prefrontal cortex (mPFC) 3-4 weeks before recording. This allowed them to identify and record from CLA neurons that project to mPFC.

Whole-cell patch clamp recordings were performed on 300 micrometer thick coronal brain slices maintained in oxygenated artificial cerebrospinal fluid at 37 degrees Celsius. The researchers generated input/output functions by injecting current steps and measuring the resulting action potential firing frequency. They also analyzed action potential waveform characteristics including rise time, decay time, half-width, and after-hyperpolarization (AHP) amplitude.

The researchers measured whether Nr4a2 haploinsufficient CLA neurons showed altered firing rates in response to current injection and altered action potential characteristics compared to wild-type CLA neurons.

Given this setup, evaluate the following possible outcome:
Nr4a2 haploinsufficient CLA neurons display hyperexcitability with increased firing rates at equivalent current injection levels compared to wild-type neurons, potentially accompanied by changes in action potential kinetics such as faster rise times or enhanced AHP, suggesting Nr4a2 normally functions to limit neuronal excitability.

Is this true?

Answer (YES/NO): NO